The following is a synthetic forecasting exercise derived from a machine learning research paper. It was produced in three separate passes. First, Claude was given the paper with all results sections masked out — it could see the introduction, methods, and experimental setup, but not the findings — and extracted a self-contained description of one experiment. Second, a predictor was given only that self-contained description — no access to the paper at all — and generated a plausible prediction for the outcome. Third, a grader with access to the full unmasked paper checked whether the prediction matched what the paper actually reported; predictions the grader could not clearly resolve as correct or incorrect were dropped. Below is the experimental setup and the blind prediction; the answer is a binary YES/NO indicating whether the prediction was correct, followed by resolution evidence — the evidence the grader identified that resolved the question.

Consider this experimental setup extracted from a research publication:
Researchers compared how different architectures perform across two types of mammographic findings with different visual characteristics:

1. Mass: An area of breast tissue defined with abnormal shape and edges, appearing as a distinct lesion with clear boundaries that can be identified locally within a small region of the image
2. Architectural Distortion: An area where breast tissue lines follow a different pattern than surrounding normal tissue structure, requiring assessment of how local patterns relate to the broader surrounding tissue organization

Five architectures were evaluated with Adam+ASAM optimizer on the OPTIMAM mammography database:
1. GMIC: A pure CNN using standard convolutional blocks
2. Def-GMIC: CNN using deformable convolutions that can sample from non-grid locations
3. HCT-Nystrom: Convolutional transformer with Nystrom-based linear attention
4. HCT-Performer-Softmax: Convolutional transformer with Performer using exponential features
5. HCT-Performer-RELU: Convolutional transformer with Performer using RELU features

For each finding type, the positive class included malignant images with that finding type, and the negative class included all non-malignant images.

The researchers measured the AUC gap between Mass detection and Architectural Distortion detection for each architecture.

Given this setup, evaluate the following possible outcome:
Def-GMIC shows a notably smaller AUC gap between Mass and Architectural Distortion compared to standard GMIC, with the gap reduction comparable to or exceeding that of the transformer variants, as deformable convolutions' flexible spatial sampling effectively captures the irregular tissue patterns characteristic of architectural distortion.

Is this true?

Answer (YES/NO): YES